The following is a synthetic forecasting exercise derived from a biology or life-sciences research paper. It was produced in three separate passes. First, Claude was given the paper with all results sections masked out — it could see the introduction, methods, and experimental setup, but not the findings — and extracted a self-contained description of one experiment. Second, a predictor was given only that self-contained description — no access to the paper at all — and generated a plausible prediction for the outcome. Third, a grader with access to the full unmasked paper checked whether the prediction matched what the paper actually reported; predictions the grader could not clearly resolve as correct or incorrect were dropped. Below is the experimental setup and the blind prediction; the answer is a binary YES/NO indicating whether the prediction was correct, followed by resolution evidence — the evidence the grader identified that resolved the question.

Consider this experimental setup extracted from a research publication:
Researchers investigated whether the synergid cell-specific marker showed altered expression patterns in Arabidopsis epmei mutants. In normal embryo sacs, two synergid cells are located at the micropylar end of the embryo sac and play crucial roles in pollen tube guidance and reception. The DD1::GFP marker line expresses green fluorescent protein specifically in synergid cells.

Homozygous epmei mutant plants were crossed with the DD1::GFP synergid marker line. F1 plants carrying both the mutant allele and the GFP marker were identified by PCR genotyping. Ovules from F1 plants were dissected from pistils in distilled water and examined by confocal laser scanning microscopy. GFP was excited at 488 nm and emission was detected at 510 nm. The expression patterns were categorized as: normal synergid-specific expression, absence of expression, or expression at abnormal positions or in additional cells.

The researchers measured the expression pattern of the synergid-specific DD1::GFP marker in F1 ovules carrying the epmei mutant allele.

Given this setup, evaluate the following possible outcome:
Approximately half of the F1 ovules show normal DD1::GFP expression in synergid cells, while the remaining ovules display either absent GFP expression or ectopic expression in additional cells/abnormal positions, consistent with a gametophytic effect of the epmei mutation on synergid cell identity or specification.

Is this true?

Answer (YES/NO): NO